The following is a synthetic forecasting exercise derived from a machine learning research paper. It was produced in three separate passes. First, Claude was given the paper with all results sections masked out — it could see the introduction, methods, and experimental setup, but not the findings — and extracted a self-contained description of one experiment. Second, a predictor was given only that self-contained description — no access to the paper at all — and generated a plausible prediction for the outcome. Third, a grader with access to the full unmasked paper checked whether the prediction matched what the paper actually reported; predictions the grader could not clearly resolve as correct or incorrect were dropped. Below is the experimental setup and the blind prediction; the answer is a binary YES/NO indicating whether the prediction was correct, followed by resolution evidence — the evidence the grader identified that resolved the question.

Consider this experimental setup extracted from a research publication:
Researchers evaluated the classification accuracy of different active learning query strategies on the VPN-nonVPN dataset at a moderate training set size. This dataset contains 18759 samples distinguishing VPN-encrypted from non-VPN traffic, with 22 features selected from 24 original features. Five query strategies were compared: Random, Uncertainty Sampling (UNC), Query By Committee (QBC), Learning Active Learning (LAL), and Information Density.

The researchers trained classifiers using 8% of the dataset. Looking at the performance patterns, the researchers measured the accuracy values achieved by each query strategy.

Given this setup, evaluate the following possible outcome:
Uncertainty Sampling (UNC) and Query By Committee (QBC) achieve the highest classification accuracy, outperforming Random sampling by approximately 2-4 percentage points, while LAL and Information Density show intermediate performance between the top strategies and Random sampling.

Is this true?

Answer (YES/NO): NO